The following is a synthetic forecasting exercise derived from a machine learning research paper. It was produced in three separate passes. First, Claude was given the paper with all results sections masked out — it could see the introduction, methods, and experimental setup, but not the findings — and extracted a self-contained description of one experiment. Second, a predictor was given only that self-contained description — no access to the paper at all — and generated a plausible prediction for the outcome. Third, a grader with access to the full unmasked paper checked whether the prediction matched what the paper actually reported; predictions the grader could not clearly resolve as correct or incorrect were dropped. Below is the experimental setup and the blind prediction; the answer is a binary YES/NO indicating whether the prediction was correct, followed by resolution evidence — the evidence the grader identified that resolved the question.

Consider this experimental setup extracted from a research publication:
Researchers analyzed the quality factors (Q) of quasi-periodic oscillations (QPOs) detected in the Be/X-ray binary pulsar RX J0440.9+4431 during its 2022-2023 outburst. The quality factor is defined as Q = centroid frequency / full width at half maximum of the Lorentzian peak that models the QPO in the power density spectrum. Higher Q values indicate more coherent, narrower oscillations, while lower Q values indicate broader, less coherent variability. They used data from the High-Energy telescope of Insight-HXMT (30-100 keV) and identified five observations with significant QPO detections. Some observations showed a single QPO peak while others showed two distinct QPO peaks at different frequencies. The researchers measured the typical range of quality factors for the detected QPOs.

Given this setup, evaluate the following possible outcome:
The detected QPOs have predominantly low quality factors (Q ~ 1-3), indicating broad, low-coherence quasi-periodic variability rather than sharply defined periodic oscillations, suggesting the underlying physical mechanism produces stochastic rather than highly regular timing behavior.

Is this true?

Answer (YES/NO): NO